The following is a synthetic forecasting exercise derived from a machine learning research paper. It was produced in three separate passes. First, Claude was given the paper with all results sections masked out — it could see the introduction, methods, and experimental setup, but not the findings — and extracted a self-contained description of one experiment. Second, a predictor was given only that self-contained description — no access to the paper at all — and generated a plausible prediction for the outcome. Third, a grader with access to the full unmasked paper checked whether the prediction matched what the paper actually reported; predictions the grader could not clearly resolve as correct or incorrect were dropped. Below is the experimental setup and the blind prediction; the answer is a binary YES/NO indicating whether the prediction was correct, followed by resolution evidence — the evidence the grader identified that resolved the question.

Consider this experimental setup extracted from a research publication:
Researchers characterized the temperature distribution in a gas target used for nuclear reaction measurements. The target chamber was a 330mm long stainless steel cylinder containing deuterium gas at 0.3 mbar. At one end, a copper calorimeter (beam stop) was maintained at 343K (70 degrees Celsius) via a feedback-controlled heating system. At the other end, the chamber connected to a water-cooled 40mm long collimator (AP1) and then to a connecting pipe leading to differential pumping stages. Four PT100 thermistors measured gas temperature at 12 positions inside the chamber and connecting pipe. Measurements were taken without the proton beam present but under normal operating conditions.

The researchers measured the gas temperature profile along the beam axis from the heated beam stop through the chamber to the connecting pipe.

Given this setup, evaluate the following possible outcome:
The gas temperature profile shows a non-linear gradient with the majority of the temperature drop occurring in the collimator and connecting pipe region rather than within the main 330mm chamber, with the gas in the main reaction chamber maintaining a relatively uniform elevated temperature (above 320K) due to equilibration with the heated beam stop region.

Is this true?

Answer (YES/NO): NO